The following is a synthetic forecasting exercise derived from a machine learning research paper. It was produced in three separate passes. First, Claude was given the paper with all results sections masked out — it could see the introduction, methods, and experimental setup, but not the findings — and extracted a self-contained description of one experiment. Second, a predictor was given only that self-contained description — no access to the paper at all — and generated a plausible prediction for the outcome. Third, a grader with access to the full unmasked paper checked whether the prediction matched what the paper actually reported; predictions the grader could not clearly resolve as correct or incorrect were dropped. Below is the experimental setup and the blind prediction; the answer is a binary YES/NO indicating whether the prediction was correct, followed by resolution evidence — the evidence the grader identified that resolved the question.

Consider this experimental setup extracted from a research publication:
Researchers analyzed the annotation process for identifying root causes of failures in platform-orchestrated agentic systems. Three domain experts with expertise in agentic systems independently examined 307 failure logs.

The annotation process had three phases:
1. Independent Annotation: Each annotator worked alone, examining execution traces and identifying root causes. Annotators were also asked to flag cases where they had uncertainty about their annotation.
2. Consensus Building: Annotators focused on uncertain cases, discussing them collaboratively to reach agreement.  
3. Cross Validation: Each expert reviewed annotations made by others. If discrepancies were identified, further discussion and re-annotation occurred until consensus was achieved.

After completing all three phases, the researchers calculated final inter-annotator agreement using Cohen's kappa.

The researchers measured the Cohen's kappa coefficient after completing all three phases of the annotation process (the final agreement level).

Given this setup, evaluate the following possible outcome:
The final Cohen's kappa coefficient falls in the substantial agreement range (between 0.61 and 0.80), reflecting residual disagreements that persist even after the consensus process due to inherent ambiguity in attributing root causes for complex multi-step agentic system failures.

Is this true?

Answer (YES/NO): NO